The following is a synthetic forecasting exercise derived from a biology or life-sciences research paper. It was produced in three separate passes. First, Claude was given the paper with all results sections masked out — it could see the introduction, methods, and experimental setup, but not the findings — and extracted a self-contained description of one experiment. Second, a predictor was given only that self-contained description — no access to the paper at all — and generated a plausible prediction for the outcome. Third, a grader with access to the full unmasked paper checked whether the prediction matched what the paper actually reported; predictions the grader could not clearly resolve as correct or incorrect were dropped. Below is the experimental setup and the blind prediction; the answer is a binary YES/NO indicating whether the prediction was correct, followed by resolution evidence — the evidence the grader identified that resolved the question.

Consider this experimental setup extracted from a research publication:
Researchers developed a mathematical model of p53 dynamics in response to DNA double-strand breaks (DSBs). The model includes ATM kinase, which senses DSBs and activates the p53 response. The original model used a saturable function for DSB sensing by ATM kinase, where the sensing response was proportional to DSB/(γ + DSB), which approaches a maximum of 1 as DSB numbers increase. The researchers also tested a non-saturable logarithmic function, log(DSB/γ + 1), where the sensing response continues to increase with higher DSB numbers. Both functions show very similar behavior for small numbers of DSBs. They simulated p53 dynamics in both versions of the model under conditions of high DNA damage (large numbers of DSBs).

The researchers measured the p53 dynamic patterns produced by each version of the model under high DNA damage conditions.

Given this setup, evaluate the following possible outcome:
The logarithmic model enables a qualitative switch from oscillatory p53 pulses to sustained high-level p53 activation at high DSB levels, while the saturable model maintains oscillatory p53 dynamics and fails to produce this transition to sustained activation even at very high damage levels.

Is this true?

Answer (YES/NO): YES